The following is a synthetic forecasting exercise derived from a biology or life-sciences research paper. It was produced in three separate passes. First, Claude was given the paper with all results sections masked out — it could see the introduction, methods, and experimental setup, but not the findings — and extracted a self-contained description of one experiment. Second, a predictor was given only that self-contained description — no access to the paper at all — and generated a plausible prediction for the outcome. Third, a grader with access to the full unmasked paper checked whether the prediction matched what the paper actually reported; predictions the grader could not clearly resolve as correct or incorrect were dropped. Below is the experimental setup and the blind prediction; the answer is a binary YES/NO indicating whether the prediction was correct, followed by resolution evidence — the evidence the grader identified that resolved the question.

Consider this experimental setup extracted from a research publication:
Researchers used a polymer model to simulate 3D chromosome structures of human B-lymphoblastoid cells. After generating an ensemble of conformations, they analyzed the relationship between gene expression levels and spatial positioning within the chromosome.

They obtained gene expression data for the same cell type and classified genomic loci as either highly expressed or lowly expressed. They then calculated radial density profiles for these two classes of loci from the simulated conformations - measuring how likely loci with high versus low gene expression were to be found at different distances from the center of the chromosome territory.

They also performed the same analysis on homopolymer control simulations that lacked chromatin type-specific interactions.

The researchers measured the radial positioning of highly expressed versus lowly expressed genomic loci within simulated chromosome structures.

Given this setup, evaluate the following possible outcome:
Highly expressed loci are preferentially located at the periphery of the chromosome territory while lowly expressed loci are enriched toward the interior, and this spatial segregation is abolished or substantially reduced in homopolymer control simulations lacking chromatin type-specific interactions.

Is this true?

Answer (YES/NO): YES